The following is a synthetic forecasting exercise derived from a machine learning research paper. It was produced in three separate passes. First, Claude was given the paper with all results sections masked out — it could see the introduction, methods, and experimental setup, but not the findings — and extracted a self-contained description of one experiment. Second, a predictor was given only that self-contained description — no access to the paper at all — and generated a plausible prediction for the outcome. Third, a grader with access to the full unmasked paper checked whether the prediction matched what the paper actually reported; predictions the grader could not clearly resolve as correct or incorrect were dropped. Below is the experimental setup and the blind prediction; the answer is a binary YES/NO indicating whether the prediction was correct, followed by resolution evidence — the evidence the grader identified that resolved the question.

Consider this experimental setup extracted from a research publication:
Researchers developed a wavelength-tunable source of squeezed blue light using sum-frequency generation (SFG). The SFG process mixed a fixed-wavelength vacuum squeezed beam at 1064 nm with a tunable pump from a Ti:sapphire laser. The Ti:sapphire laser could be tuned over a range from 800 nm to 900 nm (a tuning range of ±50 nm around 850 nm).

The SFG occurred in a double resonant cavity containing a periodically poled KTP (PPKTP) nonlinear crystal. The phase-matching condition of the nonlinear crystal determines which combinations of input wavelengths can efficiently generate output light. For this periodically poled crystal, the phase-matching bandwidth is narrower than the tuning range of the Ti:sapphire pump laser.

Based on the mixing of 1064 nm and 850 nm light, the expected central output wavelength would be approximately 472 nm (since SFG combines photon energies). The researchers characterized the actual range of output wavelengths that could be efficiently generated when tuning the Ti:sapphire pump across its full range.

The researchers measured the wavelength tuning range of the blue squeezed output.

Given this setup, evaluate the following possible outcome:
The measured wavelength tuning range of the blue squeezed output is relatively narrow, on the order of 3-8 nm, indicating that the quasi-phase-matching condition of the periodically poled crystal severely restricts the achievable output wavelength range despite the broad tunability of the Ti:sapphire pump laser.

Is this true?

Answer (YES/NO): YES